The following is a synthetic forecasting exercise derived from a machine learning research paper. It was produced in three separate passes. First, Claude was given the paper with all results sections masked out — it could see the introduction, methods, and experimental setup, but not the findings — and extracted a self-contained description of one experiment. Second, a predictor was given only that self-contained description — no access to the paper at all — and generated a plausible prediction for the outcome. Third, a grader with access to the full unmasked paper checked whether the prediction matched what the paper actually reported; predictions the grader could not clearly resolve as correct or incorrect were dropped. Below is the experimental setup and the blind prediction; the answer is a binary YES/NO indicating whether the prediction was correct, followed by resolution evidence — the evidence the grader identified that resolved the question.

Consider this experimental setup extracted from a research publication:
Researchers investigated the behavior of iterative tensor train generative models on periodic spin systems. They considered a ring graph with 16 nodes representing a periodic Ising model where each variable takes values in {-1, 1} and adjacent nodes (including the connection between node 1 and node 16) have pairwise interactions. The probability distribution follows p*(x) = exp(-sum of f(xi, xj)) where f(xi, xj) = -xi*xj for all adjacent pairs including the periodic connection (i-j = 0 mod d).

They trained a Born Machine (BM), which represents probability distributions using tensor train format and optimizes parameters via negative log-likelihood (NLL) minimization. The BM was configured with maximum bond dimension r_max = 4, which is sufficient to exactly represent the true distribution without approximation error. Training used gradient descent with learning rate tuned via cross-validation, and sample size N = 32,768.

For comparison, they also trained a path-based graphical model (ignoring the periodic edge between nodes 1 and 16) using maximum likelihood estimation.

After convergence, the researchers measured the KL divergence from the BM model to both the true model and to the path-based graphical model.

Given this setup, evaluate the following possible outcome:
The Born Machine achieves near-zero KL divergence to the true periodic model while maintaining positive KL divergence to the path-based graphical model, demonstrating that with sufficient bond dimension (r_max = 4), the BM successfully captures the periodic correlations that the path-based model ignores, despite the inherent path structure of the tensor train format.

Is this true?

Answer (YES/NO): NO